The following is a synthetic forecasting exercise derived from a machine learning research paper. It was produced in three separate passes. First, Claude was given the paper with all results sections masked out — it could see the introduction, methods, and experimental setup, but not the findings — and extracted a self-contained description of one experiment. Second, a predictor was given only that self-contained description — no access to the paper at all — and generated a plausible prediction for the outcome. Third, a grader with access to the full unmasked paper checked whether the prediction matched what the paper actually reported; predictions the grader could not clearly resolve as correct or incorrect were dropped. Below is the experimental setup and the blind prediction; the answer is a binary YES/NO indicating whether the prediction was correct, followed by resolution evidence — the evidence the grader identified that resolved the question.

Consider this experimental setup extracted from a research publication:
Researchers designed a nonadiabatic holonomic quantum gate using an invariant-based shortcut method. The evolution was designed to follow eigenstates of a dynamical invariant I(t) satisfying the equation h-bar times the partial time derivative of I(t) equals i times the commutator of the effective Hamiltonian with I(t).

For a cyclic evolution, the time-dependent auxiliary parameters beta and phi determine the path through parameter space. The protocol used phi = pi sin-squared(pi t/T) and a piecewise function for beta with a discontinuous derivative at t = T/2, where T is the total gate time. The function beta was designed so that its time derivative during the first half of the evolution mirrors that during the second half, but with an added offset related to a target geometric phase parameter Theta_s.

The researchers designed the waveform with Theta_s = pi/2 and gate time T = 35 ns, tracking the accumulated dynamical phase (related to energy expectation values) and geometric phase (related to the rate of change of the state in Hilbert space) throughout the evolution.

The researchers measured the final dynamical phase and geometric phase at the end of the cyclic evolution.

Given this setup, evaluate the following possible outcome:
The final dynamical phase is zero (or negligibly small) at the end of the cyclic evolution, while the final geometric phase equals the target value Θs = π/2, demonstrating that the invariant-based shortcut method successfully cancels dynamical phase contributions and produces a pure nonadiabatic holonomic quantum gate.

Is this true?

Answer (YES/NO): NO